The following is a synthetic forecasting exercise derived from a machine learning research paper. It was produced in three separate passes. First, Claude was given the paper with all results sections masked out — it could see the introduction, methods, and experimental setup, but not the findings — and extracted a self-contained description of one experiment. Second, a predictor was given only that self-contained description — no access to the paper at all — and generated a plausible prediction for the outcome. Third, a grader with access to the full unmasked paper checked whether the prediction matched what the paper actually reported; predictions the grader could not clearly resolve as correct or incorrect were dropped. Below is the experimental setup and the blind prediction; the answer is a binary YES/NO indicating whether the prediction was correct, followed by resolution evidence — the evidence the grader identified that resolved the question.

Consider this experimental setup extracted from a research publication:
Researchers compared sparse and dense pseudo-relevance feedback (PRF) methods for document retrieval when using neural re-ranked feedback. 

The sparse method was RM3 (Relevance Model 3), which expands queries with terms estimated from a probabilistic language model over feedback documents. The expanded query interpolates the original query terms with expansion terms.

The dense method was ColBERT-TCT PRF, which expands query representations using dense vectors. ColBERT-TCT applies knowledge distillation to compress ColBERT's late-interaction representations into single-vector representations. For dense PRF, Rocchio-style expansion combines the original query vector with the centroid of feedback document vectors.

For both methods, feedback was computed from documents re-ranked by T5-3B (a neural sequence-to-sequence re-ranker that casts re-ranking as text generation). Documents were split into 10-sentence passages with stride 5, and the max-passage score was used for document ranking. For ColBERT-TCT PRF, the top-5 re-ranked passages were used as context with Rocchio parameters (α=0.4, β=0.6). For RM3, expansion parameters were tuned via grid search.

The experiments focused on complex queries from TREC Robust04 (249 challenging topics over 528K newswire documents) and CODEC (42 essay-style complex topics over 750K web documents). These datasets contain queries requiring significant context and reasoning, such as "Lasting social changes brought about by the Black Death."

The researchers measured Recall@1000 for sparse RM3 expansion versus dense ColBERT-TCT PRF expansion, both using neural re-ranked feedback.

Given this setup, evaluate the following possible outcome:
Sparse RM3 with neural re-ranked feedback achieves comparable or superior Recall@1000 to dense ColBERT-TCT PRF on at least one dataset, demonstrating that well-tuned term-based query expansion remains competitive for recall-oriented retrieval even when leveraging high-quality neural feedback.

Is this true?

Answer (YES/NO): YES